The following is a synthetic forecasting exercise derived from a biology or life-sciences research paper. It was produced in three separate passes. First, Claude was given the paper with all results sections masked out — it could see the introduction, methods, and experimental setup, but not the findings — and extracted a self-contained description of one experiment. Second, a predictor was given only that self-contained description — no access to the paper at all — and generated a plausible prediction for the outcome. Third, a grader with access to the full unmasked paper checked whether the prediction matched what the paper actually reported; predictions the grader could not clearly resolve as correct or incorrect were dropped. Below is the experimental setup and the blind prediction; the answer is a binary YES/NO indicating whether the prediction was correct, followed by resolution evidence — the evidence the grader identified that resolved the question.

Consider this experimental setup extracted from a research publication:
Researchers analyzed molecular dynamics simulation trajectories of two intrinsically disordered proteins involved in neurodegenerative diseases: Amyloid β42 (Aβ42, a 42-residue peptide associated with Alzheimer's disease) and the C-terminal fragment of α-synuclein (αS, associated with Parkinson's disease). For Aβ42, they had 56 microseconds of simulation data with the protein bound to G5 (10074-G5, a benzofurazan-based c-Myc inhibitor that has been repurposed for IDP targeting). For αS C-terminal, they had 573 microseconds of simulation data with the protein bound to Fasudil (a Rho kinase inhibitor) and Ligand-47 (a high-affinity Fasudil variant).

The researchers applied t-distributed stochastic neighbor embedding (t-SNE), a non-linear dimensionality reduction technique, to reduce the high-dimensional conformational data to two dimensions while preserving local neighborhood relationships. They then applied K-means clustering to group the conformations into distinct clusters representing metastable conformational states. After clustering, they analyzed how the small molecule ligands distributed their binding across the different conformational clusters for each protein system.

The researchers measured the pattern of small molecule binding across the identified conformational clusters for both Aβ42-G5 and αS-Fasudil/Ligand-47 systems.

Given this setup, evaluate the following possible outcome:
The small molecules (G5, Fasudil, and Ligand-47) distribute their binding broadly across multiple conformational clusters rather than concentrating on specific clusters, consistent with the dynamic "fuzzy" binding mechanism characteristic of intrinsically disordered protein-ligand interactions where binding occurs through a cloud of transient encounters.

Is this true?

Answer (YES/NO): NO